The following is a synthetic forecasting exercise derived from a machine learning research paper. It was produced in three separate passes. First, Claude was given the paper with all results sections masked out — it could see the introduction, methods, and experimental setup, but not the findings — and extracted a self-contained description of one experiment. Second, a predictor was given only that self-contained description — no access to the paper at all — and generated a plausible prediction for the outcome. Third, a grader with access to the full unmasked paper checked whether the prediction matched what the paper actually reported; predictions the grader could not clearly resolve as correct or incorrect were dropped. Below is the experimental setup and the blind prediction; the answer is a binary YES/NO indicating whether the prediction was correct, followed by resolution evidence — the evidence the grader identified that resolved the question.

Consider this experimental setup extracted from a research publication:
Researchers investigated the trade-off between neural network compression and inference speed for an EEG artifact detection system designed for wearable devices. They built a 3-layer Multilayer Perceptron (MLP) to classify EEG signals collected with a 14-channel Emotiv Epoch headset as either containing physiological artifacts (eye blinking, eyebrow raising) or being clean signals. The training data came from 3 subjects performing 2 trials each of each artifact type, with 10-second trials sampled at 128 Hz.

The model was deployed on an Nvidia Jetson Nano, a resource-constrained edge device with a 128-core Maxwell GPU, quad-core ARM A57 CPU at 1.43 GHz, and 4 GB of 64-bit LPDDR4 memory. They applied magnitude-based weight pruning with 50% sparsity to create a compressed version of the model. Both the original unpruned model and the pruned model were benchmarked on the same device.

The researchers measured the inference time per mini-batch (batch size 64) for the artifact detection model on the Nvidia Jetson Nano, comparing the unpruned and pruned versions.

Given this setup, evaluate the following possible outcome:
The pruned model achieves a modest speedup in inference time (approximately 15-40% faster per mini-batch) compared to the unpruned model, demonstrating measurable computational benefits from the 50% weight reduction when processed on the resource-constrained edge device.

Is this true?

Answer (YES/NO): YES